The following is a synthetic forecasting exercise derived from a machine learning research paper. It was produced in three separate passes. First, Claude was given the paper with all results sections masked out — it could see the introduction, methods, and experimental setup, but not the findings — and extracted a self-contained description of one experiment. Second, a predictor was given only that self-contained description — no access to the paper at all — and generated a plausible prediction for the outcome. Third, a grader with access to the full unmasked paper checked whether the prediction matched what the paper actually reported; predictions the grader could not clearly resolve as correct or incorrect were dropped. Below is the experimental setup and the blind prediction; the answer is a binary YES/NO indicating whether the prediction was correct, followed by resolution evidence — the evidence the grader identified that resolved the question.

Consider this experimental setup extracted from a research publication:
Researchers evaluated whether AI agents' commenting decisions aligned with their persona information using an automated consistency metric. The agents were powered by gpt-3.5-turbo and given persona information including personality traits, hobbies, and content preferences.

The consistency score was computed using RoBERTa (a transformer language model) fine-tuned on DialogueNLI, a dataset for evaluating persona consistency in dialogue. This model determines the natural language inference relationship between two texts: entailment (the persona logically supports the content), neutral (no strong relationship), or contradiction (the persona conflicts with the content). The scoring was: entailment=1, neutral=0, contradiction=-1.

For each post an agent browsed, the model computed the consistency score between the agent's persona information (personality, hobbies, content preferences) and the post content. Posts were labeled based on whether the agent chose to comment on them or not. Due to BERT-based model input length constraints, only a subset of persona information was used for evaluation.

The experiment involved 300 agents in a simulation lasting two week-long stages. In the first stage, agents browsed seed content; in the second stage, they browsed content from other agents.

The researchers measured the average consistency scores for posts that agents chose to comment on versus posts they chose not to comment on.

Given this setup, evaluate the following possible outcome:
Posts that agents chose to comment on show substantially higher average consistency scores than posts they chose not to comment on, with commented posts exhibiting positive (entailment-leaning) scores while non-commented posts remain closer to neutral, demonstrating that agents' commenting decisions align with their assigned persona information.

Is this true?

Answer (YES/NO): NO